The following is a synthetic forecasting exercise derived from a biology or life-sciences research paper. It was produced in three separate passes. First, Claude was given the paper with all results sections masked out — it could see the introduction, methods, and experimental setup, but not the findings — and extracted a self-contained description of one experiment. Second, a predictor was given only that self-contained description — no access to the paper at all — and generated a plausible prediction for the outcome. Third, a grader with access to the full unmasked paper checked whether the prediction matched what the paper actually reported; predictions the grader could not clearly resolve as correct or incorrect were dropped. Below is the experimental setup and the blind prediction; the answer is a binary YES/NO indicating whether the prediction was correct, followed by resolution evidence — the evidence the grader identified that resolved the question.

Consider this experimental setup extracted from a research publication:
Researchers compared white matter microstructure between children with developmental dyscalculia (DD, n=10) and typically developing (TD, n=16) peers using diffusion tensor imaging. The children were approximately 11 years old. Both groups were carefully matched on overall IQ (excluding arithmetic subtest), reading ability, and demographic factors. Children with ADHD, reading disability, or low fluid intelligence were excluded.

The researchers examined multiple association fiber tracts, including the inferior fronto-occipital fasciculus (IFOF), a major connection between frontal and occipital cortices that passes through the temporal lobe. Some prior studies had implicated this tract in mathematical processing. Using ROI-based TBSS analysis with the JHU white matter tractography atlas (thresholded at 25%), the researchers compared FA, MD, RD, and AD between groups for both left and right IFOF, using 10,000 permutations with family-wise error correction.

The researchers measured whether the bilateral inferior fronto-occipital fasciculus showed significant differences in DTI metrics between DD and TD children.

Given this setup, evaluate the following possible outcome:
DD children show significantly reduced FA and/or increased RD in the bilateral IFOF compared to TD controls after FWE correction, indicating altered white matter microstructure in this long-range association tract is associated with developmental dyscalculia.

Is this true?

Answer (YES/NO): NO